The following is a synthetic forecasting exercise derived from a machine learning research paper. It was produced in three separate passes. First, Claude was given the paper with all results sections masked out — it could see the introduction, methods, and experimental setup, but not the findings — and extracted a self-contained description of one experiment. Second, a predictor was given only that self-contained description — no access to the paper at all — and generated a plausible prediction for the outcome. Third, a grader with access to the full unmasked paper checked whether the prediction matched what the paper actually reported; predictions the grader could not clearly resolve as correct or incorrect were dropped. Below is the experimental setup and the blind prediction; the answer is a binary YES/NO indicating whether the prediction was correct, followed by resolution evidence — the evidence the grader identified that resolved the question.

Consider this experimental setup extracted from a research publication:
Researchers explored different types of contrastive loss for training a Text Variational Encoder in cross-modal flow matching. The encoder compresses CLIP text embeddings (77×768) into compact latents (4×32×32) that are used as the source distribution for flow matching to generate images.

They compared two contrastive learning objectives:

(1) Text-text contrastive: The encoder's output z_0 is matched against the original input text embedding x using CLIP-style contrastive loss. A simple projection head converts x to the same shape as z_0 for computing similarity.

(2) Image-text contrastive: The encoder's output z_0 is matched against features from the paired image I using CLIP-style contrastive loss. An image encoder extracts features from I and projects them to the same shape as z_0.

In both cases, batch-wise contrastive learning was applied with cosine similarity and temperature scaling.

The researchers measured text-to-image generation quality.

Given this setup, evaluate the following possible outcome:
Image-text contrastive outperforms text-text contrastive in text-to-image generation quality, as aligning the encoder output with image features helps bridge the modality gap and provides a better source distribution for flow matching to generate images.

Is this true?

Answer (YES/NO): YES